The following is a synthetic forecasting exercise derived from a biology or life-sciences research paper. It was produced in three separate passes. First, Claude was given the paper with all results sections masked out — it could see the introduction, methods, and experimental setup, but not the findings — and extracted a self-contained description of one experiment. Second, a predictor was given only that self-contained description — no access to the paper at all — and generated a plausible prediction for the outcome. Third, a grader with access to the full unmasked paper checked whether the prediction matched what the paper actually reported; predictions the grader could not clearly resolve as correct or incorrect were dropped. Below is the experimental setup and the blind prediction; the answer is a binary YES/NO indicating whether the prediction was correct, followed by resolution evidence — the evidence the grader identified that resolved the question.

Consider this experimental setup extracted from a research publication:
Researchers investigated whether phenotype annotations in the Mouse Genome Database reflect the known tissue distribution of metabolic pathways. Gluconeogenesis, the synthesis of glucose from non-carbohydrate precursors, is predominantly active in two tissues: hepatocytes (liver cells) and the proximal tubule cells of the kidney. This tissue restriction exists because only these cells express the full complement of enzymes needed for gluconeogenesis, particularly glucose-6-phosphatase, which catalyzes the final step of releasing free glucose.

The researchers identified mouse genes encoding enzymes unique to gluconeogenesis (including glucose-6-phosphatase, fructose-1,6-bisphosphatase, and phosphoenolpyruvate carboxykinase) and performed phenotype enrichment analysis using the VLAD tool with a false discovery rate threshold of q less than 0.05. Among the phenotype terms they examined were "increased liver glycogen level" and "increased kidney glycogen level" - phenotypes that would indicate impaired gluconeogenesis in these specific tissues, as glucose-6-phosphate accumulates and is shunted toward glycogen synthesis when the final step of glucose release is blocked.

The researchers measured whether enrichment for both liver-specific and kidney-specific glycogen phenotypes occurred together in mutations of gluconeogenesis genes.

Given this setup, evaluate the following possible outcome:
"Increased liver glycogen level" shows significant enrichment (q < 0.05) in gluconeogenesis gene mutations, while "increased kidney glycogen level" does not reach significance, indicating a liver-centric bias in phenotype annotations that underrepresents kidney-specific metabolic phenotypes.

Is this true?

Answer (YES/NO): NO